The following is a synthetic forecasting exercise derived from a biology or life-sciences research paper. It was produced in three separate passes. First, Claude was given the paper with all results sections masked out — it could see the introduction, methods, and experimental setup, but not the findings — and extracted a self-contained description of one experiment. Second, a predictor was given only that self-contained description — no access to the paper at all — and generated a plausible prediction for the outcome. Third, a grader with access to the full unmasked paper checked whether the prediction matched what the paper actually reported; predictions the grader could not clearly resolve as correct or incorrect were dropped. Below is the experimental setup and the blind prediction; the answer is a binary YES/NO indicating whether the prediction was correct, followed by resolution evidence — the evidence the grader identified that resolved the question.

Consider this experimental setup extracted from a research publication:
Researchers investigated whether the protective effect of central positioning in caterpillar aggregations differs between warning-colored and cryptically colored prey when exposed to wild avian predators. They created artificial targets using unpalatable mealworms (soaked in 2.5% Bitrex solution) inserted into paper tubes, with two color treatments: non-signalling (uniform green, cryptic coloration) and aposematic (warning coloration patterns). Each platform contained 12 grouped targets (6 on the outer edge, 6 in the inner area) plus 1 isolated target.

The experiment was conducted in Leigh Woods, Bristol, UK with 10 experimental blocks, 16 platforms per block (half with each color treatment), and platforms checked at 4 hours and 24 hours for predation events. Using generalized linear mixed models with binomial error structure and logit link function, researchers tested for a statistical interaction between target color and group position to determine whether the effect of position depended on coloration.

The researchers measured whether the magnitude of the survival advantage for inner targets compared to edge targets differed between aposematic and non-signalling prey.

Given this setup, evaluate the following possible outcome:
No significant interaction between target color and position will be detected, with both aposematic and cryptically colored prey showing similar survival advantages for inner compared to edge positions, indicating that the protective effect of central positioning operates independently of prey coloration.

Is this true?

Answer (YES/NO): YES